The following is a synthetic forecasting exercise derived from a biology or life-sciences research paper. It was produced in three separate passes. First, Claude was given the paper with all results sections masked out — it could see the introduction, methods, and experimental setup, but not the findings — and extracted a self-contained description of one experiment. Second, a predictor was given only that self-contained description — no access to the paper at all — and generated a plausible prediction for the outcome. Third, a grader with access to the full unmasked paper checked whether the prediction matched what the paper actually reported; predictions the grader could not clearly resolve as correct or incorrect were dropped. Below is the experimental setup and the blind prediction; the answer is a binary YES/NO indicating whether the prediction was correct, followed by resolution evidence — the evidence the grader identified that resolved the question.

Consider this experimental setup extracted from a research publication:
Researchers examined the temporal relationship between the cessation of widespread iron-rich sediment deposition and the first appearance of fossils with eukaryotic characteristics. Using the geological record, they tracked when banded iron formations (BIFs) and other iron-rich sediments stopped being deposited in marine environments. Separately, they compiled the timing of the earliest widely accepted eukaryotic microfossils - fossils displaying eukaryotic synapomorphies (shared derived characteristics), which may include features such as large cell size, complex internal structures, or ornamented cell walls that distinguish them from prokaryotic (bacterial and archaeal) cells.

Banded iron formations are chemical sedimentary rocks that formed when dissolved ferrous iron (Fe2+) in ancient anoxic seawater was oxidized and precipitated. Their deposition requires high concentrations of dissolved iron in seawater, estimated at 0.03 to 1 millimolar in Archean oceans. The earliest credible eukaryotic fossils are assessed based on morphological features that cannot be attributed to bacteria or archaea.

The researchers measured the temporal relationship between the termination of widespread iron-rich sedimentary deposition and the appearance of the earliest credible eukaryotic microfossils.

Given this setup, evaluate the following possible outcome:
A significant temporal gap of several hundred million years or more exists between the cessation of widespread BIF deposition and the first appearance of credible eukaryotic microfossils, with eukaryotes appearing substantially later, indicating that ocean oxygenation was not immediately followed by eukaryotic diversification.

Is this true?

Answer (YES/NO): NO